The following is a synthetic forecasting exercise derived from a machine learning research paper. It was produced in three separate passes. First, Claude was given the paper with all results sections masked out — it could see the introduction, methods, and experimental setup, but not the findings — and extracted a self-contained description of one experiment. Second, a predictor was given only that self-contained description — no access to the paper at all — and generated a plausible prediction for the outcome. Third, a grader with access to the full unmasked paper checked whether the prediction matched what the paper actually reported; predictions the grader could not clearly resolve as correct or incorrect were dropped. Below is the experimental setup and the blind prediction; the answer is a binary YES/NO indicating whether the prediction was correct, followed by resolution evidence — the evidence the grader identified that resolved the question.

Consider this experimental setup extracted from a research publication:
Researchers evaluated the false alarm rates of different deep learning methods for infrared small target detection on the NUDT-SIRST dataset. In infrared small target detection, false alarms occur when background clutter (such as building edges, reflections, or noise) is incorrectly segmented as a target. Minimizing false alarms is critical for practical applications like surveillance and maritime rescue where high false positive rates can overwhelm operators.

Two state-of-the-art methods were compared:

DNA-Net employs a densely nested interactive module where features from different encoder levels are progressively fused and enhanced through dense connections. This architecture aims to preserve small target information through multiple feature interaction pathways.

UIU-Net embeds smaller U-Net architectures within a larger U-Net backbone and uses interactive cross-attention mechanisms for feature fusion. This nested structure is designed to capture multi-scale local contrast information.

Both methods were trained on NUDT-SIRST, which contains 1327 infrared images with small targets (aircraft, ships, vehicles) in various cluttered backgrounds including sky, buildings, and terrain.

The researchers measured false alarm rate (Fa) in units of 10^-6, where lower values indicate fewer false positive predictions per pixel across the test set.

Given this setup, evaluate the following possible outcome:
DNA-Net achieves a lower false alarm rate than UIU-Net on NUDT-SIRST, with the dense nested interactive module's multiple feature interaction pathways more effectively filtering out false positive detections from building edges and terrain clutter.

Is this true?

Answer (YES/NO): NO